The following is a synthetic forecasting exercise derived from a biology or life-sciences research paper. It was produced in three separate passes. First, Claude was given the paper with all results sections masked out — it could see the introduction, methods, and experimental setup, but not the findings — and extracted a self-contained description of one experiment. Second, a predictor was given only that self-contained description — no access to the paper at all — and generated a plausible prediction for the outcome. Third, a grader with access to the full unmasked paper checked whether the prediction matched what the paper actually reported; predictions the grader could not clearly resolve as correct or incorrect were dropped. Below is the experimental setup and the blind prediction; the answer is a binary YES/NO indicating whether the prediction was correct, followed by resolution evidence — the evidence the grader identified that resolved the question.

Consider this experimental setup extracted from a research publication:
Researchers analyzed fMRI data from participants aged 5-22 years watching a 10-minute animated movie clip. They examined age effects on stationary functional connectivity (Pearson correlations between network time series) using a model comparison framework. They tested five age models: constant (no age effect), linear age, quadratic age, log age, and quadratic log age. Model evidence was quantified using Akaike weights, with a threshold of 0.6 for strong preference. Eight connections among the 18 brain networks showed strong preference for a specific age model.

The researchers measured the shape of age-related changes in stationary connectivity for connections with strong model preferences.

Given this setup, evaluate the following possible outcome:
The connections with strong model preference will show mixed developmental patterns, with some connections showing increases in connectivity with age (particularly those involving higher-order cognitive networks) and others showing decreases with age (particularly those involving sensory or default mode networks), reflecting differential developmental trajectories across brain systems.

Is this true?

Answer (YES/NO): NO